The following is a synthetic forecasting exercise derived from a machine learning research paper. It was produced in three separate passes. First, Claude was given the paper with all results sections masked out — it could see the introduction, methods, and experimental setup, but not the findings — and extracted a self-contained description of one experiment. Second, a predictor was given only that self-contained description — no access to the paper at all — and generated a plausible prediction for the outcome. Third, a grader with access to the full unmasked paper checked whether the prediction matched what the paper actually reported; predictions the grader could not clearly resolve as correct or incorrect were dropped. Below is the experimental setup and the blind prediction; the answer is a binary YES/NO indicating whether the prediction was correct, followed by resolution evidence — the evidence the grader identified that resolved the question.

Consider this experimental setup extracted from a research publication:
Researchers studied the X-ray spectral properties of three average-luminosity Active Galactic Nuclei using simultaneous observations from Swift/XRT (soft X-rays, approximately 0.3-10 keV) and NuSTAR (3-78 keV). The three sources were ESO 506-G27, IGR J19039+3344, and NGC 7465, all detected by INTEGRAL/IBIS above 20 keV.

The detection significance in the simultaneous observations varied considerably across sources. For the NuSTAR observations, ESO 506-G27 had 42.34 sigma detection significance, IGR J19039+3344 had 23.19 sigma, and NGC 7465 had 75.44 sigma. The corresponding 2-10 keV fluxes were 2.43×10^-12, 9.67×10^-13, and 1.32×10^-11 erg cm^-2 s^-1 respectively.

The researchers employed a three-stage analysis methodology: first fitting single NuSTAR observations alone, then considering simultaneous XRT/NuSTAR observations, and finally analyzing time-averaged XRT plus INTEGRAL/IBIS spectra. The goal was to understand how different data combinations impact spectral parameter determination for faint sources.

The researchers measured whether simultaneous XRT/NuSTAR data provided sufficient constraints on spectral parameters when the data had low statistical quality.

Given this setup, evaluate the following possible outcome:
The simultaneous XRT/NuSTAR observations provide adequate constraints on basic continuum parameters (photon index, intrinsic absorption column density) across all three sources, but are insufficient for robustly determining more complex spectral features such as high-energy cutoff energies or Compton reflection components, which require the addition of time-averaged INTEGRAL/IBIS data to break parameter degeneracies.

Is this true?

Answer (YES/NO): NO